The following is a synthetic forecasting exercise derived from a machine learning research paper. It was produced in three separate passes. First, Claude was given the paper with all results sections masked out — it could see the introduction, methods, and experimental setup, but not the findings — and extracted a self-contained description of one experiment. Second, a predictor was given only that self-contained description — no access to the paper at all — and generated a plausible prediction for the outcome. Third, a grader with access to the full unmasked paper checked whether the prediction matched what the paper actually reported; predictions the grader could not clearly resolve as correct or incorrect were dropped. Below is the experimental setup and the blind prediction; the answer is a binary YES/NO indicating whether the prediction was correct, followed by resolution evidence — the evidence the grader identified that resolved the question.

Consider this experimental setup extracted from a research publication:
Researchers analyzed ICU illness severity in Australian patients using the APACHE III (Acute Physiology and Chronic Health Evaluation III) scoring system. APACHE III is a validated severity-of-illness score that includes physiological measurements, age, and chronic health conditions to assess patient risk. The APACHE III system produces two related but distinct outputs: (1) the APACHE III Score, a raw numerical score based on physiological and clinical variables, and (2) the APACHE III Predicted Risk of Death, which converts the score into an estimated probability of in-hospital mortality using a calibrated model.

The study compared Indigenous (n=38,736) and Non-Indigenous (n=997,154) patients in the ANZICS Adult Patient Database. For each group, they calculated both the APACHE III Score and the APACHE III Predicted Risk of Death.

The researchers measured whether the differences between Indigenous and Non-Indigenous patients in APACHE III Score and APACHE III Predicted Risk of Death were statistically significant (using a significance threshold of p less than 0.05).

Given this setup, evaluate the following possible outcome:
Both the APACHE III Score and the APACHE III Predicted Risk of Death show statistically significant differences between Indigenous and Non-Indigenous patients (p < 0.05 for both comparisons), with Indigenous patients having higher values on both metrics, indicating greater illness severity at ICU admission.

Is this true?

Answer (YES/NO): NO